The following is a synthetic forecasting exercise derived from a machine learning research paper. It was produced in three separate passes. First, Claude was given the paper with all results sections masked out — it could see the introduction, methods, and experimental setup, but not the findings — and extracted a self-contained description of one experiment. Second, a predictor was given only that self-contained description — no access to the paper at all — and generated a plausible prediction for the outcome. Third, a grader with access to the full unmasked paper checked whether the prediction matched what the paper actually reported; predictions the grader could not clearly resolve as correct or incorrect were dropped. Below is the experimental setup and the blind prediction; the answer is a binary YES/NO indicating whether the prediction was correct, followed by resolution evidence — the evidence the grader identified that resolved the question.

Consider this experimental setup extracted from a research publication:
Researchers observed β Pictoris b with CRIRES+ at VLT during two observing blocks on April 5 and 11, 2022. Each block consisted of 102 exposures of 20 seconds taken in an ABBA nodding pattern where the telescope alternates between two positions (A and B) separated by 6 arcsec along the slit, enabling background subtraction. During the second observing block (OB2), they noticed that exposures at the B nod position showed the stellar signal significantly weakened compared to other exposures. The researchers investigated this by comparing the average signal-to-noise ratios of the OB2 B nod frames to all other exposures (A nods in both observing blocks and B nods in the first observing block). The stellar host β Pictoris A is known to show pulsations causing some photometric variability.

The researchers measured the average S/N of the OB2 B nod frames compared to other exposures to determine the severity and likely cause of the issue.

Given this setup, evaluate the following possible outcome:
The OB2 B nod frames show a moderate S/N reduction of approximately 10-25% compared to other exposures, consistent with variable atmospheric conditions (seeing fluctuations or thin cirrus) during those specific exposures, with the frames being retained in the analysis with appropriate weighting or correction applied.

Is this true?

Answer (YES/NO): NO